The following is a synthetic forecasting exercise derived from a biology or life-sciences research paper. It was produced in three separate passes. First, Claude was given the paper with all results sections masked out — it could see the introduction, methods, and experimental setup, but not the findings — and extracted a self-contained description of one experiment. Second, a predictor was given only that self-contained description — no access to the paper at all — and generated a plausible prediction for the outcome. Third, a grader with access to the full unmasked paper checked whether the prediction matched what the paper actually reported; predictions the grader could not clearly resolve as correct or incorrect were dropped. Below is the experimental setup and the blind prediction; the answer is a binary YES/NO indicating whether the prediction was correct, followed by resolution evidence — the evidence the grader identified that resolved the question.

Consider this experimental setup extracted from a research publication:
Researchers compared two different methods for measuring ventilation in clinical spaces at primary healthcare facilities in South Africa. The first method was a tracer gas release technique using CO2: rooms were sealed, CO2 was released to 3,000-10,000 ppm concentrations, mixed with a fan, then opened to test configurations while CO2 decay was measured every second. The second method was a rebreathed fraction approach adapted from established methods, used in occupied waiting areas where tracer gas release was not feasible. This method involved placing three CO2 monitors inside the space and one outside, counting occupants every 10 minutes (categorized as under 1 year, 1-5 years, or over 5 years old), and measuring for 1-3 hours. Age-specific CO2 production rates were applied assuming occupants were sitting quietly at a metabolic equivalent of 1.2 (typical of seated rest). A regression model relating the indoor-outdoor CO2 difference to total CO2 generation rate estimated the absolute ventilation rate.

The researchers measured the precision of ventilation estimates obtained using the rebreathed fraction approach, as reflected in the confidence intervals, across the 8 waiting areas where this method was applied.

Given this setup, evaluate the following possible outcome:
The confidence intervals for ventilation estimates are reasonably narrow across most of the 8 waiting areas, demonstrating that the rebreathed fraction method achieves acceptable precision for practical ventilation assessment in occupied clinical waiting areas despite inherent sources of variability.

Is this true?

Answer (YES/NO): NO